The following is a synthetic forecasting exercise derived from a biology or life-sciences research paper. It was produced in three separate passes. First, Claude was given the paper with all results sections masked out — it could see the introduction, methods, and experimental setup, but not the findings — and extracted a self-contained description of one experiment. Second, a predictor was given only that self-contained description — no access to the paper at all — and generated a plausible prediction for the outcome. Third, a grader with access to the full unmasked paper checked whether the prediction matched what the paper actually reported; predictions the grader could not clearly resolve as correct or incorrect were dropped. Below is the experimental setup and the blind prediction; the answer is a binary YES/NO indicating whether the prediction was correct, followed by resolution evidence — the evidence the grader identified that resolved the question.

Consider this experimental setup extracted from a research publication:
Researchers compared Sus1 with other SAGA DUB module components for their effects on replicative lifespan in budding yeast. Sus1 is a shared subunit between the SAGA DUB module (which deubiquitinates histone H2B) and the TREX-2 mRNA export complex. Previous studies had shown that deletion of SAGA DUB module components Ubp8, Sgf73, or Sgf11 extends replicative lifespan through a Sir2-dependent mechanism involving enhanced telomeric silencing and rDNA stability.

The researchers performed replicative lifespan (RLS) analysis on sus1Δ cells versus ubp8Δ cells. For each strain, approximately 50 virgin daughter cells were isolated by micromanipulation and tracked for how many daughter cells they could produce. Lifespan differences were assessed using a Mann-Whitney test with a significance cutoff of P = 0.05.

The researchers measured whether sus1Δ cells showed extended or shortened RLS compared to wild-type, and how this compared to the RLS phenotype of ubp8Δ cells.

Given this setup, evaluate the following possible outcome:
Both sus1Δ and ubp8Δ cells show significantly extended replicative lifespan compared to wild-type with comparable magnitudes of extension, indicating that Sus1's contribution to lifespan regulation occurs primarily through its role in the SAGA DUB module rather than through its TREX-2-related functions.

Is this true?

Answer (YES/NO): NO